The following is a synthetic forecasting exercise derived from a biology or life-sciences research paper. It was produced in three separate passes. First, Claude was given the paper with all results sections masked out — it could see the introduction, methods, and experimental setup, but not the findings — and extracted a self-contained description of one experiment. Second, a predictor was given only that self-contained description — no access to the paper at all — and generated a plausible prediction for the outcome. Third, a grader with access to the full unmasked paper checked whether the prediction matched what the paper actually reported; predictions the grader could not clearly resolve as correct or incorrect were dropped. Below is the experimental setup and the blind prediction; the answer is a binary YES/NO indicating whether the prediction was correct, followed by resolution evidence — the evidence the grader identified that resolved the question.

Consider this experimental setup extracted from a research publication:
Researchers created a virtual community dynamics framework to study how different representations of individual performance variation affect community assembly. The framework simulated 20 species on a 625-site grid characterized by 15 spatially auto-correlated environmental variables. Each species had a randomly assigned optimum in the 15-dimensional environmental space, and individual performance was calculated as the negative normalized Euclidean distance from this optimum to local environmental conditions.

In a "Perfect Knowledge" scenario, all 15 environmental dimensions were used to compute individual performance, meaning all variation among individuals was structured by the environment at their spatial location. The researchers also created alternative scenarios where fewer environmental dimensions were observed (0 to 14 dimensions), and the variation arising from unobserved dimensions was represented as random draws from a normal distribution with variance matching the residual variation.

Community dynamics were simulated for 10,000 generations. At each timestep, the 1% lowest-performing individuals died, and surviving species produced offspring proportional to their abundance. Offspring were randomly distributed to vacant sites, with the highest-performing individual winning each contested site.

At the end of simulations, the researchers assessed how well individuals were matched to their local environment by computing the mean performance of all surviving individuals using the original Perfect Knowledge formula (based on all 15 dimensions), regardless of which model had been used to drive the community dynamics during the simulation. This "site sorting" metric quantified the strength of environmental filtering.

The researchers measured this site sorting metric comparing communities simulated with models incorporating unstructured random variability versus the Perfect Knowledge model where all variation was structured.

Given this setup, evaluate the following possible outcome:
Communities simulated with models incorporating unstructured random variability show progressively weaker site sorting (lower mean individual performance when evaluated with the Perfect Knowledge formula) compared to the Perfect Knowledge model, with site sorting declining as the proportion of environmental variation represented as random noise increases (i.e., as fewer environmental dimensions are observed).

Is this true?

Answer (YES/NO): NO